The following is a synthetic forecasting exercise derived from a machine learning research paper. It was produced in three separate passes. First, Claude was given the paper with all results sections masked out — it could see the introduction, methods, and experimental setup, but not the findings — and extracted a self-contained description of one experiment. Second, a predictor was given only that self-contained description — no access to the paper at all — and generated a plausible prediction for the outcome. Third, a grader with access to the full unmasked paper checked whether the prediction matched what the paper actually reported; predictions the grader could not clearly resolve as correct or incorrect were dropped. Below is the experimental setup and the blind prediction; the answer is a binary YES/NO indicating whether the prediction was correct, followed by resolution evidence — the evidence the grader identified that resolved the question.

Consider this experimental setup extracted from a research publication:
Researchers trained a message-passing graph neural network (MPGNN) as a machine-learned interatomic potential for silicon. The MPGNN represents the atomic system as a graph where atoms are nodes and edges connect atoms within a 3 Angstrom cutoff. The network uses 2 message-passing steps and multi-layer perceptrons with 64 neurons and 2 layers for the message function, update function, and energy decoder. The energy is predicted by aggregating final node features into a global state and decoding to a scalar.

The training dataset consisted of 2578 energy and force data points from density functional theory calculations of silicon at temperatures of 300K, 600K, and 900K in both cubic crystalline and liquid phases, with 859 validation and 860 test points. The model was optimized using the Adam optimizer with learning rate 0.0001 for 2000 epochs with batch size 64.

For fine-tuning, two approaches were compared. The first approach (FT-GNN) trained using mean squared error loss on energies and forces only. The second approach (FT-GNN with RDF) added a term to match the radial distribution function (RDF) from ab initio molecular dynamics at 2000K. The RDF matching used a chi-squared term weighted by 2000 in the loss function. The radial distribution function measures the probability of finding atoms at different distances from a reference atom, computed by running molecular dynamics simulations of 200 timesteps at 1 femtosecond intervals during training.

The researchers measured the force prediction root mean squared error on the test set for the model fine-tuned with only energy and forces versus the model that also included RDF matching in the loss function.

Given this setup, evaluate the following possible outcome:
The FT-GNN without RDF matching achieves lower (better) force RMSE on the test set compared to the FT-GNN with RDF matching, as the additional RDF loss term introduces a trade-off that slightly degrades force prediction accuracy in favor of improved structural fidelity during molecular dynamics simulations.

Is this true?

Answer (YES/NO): NO